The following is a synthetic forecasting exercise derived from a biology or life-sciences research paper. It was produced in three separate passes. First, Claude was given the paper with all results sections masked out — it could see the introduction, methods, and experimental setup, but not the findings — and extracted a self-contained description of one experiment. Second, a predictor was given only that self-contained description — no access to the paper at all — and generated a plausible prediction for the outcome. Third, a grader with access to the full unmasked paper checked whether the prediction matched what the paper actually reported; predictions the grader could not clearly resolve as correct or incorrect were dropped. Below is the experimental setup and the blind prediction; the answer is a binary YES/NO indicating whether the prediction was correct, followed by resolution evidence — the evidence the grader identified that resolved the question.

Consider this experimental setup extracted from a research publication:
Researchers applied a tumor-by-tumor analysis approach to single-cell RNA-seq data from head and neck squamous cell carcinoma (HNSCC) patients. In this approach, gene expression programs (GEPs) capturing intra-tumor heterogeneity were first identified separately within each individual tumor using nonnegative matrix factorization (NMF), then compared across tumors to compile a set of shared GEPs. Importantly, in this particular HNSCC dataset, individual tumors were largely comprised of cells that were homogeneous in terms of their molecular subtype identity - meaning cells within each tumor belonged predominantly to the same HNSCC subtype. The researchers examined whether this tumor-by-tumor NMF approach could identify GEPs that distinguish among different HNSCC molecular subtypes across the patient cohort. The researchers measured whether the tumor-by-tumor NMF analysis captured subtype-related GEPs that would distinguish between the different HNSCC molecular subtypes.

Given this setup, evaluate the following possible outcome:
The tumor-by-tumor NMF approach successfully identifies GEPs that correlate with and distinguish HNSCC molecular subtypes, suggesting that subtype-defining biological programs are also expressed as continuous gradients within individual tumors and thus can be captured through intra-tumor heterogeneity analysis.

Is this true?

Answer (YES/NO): NO